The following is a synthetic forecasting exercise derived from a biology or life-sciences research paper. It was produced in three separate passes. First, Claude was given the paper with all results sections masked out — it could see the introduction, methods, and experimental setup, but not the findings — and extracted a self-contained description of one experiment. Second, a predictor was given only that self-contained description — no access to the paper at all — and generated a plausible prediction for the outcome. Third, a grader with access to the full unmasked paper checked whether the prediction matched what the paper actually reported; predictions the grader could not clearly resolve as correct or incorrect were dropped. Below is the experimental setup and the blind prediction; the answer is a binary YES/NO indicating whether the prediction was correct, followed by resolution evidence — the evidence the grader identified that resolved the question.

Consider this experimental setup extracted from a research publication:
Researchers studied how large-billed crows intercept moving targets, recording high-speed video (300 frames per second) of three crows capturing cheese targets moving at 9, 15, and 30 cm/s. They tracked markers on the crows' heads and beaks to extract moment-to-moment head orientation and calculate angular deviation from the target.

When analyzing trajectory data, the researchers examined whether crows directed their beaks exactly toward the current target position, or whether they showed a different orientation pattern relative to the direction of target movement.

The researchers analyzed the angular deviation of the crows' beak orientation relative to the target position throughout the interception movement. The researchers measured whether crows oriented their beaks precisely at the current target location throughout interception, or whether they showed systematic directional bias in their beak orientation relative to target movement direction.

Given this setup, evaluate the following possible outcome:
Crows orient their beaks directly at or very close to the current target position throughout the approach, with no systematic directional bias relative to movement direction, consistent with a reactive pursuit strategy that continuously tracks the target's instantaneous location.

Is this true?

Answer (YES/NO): NO